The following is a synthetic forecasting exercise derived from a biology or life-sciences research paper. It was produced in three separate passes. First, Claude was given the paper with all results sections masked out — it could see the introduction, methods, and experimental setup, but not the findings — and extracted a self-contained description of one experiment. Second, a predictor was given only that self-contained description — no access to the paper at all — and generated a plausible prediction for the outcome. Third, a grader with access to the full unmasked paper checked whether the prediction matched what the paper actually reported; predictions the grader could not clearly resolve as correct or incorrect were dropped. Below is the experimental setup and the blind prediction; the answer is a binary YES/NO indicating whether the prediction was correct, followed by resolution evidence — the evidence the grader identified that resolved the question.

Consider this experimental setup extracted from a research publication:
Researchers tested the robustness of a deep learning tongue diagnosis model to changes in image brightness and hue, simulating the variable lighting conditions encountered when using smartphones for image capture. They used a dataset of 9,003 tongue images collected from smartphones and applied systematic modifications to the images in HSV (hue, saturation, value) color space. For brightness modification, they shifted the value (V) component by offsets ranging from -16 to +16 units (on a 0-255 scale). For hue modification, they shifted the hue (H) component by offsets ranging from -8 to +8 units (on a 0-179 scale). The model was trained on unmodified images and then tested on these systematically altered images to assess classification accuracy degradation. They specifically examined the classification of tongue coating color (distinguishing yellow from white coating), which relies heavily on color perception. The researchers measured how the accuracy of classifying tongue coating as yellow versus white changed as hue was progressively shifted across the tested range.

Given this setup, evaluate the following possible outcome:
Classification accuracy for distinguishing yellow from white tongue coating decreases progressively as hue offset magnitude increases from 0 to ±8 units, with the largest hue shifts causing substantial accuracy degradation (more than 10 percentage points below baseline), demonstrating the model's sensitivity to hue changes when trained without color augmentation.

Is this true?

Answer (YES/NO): NO